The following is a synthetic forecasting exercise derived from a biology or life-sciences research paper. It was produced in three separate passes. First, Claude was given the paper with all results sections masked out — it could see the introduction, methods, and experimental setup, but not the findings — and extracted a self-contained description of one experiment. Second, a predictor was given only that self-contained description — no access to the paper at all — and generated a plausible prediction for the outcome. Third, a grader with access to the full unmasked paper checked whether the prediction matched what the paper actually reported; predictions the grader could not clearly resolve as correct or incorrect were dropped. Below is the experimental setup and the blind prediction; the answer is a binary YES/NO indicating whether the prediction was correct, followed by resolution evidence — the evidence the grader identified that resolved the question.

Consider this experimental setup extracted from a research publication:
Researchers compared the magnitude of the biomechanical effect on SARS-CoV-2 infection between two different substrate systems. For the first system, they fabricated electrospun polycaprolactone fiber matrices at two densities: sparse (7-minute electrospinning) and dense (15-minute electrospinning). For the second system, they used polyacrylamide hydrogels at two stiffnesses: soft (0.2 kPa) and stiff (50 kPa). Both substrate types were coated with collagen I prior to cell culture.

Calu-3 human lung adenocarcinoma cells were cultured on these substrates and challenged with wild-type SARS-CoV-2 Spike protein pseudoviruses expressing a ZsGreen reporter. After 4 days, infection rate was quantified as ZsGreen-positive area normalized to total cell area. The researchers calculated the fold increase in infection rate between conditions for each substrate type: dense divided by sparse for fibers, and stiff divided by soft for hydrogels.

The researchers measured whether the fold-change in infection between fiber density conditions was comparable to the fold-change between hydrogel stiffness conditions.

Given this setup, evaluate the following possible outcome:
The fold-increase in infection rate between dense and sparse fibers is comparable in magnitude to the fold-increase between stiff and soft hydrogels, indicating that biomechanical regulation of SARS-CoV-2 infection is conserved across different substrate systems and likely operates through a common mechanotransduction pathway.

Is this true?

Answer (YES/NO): NO